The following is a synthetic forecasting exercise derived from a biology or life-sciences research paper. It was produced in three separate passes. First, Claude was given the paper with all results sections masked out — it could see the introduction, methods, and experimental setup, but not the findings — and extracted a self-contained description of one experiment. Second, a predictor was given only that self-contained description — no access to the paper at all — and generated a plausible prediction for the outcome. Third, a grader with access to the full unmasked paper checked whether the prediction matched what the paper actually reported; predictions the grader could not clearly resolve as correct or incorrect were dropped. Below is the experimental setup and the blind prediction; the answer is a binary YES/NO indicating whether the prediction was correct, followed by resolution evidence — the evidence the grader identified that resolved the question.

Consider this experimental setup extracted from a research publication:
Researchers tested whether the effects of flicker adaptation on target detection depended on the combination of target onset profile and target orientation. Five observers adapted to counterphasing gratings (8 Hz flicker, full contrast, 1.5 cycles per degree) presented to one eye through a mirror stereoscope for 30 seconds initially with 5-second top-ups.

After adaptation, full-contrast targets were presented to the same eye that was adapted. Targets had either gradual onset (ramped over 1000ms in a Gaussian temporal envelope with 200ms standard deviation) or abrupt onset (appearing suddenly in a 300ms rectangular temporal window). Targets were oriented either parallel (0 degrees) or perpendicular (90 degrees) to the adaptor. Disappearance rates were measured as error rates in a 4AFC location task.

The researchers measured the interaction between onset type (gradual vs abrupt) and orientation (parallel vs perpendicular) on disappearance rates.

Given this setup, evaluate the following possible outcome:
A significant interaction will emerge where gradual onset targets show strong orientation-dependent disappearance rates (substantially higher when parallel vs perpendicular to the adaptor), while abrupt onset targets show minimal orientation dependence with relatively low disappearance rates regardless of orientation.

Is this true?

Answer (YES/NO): YES